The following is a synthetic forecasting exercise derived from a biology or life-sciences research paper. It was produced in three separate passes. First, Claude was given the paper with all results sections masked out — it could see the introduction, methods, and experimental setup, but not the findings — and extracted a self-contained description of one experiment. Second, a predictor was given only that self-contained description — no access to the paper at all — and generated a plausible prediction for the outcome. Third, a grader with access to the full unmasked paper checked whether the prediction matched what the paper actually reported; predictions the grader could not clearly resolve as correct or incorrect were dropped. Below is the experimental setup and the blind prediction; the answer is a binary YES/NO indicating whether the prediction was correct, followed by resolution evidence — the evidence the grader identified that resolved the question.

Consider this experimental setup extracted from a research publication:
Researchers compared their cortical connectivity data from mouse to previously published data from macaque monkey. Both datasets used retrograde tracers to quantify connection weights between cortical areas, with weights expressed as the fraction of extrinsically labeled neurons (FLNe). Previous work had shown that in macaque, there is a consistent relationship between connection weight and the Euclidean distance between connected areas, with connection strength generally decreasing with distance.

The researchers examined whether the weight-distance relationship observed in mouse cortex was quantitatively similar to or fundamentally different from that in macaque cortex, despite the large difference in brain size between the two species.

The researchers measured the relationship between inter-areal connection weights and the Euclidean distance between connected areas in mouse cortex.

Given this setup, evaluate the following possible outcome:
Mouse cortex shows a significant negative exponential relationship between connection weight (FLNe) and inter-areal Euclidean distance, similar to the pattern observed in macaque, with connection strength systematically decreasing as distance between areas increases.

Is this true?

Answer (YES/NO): YES